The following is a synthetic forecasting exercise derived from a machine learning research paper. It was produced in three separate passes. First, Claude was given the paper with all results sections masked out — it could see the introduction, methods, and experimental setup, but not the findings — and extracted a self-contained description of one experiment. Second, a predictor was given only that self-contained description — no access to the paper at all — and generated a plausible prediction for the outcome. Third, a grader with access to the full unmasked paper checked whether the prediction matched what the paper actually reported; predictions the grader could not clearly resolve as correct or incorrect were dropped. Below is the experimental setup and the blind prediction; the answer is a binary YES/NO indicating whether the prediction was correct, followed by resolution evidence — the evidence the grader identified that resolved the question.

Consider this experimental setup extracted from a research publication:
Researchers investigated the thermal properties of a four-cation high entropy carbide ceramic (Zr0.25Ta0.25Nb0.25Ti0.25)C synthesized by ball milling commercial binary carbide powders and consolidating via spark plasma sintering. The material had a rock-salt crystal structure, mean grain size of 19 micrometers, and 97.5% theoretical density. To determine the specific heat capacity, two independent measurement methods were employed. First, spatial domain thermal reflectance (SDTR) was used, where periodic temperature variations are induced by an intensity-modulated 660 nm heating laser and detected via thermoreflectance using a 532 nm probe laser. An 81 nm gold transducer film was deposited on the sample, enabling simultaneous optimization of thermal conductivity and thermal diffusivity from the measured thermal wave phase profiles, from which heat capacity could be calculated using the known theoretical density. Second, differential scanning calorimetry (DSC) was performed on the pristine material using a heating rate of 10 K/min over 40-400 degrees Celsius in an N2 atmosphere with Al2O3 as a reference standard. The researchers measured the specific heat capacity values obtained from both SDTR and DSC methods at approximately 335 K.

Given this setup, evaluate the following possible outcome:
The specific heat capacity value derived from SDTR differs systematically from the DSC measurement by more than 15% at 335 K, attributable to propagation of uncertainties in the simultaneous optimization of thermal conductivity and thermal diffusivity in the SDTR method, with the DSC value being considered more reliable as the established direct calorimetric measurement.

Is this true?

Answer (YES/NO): NO